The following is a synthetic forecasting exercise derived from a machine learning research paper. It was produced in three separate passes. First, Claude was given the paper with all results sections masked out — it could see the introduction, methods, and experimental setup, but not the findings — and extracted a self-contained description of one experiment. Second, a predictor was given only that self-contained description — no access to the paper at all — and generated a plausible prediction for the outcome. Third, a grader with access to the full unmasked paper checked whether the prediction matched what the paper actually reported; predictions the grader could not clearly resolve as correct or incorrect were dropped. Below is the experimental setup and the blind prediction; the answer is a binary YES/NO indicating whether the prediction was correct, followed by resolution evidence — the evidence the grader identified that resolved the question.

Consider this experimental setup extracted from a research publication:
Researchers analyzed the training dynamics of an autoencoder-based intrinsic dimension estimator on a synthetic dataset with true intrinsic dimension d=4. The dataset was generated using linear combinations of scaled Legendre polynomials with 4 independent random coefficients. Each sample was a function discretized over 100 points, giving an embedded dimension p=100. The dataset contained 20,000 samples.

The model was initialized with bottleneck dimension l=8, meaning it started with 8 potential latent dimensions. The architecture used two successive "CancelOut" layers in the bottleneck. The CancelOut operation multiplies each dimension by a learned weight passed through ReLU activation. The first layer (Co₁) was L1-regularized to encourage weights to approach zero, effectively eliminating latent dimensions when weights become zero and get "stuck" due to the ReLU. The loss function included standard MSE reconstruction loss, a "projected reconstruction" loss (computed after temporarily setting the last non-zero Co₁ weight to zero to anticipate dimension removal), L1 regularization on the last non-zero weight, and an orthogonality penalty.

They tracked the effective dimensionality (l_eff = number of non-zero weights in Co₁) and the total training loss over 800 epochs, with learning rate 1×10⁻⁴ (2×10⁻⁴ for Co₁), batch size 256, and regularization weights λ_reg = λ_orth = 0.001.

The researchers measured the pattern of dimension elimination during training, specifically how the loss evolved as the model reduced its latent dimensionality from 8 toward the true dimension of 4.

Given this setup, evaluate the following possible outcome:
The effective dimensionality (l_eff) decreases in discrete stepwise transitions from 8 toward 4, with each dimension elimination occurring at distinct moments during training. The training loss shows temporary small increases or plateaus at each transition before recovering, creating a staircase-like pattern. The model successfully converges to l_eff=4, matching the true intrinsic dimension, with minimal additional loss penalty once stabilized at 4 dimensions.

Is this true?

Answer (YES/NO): YES